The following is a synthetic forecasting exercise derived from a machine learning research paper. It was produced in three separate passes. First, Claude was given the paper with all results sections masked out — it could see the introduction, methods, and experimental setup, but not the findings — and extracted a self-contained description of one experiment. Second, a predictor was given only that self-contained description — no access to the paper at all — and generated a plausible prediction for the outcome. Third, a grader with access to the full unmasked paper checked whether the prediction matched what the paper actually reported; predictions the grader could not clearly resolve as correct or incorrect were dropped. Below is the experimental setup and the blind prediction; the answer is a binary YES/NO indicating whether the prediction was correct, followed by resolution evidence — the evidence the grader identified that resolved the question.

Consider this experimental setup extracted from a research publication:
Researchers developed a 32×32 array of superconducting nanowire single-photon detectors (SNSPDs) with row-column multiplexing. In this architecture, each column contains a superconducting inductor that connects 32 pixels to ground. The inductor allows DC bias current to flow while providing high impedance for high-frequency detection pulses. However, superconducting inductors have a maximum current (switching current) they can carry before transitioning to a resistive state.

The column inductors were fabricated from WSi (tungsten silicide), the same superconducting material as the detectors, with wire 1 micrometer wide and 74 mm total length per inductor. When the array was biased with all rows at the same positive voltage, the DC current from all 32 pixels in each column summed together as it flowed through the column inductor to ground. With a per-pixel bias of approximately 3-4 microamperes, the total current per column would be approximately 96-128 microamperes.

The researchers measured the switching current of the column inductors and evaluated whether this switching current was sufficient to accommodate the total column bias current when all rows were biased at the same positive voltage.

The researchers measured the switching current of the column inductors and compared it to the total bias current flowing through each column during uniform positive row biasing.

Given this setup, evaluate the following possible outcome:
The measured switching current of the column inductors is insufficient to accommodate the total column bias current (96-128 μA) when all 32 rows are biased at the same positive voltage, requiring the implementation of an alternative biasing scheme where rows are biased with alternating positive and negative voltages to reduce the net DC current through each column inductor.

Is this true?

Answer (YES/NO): YES